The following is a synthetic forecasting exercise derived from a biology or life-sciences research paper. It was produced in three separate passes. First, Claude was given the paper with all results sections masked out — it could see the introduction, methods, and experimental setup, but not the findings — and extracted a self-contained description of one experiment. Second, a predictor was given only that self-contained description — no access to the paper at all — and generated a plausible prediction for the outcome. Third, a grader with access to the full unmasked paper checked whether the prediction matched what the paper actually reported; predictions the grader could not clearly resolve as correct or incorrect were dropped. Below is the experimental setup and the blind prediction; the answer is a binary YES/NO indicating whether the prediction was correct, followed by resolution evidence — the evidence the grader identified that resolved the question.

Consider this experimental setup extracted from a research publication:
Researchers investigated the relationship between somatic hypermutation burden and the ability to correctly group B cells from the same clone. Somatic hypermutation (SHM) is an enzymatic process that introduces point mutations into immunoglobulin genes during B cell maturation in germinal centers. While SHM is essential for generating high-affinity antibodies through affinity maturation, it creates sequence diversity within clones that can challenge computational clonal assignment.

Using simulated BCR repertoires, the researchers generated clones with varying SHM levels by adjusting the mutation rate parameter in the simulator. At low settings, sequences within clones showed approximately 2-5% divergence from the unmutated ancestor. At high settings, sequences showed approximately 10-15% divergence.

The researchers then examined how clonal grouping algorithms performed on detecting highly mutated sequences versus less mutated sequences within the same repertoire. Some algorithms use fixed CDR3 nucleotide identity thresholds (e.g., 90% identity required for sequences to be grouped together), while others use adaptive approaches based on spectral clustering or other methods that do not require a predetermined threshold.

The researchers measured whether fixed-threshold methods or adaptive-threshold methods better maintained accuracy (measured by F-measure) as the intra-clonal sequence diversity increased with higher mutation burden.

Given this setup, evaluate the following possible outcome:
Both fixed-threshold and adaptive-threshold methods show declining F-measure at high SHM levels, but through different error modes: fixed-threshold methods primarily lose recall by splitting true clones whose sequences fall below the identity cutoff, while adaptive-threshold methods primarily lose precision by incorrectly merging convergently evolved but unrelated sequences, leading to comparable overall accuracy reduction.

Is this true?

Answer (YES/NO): NO